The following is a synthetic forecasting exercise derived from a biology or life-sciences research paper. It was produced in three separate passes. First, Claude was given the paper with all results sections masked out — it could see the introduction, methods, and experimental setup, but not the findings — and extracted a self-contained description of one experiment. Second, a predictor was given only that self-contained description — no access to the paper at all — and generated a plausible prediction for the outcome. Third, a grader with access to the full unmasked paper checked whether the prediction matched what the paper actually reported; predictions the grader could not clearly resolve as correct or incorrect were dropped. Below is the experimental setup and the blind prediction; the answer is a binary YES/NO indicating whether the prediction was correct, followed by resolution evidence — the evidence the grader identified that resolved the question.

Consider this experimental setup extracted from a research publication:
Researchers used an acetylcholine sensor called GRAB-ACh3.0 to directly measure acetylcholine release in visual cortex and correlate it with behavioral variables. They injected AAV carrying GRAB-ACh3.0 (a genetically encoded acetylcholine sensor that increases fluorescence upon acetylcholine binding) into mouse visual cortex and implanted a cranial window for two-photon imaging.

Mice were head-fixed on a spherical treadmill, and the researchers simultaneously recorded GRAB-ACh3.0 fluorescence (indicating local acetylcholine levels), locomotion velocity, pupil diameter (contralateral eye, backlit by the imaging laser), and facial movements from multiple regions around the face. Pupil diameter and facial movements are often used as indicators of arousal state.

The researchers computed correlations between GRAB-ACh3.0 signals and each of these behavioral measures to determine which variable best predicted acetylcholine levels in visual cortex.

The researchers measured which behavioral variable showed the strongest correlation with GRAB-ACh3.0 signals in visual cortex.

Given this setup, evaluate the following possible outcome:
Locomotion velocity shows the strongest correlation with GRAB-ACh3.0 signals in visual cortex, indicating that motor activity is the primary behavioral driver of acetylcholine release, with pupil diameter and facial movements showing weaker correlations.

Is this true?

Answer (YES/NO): YES